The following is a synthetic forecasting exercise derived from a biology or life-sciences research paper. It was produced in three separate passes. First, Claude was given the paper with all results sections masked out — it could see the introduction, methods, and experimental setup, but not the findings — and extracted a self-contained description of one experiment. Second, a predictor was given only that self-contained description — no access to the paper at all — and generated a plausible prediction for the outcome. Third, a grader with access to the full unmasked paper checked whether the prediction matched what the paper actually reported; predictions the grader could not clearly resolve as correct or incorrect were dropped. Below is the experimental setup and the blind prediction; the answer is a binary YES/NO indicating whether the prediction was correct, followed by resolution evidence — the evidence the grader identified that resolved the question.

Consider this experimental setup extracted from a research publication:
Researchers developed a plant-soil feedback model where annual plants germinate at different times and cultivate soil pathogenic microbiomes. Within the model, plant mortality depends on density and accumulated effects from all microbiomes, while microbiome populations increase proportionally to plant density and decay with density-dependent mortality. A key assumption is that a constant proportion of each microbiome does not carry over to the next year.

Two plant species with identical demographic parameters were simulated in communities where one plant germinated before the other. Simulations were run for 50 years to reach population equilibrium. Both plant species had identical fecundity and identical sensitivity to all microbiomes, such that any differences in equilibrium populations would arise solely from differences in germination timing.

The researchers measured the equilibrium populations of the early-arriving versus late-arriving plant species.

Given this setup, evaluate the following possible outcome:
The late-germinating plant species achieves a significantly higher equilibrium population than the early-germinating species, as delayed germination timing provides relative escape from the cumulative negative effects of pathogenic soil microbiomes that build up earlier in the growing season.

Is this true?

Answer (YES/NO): NO